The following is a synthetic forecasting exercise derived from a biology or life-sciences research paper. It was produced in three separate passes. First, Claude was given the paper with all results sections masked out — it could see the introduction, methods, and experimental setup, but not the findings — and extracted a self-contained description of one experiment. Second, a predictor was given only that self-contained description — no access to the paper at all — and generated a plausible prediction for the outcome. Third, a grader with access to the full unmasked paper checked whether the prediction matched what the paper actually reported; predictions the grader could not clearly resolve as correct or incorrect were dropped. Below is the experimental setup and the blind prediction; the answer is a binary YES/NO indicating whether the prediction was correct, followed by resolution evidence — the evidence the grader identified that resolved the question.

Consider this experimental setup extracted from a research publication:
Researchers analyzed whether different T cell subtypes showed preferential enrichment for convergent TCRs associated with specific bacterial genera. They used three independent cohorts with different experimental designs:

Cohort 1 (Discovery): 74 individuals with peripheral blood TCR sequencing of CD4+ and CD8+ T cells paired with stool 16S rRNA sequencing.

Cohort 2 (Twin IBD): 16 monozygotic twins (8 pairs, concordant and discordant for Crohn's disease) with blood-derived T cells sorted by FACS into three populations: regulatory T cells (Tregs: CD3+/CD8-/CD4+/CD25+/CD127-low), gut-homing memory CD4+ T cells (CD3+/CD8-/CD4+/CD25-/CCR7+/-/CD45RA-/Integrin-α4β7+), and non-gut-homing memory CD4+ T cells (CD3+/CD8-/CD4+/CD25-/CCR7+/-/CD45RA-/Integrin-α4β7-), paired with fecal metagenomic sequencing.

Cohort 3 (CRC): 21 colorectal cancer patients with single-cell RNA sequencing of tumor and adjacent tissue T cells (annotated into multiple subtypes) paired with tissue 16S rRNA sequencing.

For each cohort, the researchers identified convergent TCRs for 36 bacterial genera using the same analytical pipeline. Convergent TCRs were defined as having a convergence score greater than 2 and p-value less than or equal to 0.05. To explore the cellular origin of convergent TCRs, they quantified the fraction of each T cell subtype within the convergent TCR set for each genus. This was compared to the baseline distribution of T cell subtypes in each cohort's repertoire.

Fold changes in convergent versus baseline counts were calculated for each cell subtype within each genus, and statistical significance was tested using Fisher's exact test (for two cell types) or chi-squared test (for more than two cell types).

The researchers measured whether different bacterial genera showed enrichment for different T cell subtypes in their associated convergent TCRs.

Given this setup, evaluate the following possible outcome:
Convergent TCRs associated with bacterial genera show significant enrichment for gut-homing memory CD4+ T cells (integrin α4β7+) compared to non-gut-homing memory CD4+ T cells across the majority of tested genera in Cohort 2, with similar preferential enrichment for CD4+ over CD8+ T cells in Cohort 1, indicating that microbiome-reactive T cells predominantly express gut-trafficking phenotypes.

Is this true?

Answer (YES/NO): NO